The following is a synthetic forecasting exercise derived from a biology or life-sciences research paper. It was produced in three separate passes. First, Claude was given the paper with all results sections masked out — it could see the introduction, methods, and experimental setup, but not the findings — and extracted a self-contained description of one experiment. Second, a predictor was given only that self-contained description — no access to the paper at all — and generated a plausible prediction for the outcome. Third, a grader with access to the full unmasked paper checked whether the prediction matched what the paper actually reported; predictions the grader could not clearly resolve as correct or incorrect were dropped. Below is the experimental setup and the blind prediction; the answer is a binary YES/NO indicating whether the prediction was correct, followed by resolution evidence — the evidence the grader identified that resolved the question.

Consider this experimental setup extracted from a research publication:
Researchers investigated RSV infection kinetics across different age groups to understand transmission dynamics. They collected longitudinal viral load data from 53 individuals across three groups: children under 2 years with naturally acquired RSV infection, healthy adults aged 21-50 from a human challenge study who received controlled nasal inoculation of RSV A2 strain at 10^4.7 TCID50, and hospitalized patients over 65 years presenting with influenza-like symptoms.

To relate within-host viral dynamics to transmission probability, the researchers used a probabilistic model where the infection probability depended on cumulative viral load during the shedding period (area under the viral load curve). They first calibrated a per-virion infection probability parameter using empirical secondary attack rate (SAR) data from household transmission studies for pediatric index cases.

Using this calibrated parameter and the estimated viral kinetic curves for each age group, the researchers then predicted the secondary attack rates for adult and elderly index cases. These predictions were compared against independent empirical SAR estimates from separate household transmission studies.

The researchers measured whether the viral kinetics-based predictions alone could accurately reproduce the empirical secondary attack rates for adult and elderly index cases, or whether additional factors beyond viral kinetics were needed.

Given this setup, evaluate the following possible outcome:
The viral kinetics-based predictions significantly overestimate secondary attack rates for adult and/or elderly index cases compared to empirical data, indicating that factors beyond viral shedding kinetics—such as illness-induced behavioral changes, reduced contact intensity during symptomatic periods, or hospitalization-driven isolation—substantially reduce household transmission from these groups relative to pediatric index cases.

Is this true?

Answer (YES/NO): NO